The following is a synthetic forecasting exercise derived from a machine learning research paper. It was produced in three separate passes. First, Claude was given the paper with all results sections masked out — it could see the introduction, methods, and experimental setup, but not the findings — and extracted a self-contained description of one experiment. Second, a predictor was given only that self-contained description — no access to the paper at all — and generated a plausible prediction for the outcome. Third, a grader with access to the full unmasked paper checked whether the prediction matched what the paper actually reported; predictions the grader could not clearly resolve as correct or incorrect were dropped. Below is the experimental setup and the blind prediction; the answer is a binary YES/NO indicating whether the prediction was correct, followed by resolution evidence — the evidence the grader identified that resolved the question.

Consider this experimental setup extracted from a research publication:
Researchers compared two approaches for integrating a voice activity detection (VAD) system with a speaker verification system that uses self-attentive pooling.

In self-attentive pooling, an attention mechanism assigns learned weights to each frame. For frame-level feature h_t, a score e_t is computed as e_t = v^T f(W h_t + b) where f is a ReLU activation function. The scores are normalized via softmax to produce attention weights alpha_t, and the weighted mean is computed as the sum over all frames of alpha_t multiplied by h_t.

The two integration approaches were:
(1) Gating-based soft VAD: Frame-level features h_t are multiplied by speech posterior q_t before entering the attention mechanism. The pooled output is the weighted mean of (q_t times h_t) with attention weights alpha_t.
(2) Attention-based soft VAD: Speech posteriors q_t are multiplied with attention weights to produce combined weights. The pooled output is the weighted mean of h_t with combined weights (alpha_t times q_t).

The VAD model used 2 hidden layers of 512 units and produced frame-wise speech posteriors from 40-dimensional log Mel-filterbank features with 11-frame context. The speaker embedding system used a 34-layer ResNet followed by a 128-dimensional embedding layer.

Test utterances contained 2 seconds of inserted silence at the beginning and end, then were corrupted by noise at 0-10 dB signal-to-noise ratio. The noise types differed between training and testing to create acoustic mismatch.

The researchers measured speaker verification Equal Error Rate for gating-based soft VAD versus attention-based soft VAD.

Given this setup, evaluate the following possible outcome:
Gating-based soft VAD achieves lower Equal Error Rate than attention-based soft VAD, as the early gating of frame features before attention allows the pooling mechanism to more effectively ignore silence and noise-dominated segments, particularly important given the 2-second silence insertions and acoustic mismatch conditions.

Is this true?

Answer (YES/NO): NO